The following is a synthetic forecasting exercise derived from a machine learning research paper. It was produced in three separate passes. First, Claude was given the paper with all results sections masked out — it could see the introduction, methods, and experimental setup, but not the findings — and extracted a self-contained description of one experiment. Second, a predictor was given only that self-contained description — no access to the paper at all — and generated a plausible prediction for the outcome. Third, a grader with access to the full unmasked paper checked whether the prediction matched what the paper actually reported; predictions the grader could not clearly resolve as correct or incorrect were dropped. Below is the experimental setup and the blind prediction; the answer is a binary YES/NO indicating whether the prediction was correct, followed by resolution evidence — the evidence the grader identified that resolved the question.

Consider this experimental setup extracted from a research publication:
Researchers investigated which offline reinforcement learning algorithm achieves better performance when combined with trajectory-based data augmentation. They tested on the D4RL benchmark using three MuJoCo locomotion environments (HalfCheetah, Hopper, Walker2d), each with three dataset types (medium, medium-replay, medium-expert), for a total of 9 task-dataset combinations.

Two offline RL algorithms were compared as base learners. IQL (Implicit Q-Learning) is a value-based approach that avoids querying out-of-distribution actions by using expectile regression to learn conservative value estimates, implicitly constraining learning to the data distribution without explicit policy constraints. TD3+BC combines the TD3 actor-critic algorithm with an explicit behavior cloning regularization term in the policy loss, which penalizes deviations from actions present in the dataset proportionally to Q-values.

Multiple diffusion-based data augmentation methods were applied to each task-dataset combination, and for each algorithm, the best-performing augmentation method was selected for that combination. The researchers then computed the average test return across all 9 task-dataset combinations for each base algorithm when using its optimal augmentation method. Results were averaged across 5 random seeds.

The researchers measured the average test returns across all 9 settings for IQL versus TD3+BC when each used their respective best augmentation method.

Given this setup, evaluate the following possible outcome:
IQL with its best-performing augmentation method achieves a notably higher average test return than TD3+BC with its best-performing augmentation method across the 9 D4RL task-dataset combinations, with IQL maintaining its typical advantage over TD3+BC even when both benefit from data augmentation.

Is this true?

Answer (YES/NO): YES